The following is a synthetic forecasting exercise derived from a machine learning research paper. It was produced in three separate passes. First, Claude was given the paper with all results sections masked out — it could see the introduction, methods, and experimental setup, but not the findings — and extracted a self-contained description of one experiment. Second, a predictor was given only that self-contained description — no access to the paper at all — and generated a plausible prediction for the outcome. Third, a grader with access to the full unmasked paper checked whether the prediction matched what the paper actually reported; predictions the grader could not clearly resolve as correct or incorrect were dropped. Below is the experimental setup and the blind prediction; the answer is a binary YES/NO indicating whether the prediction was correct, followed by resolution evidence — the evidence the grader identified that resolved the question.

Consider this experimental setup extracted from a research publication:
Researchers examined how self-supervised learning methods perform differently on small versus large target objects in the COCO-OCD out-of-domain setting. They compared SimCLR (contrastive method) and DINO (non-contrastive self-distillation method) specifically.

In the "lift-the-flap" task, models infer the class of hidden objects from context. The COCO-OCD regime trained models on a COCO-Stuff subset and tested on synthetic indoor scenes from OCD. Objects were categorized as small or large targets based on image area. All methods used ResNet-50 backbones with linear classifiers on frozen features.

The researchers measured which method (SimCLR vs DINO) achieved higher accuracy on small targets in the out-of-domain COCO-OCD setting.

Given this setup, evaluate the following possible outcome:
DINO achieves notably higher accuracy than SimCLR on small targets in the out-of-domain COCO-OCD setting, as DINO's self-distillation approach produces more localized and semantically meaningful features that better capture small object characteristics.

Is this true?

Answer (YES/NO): NO